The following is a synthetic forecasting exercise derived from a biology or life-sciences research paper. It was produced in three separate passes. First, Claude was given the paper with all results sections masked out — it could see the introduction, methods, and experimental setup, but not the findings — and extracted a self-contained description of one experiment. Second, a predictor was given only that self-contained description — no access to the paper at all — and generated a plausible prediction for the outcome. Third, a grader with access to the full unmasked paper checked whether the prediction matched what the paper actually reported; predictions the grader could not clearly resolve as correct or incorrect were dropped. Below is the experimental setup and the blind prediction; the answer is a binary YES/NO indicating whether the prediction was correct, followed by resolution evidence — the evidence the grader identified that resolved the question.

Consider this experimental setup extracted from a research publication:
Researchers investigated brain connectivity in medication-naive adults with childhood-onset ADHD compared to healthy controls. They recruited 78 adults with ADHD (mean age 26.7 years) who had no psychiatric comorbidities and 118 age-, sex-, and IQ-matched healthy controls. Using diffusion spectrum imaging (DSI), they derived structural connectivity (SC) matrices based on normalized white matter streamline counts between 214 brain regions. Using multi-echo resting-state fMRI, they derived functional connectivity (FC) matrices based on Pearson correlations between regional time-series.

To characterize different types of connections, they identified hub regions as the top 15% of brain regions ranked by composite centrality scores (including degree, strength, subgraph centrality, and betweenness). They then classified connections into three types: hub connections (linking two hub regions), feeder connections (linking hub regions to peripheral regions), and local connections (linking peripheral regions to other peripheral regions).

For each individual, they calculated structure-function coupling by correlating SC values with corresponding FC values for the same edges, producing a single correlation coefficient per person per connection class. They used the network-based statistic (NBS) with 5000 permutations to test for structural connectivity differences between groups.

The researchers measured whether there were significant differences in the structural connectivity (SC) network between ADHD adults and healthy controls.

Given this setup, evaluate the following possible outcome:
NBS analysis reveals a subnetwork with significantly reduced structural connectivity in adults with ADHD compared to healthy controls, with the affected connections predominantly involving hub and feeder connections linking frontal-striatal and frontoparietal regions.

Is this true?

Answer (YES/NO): NO